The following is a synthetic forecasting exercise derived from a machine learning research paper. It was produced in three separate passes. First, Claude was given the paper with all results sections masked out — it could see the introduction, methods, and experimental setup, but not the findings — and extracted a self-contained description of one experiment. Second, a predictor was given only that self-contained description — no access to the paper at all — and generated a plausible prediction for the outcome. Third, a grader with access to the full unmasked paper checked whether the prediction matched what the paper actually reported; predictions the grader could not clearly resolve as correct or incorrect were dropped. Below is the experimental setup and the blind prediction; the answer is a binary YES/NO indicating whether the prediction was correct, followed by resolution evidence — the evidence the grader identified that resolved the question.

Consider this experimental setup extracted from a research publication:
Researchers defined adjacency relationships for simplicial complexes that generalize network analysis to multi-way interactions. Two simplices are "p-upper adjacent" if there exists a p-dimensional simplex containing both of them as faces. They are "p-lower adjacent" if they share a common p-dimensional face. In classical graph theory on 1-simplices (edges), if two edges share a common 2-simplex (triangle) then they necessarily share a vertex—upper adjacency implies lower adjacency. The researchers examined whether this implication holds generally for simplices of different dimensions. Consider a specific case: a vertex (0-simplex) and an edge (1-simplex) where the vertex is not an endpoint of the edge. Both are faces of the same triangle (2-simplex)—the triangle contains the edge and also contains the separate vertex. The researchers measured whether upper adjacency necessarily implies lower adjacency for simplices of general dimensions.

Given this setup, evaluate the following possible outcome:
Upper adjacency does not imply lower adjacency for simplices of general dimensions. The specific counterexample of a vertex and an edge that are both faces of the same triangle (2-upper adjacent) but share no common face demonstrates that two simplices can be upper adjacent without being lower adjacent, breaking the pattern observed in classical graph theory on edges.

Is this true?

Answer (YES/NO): YES